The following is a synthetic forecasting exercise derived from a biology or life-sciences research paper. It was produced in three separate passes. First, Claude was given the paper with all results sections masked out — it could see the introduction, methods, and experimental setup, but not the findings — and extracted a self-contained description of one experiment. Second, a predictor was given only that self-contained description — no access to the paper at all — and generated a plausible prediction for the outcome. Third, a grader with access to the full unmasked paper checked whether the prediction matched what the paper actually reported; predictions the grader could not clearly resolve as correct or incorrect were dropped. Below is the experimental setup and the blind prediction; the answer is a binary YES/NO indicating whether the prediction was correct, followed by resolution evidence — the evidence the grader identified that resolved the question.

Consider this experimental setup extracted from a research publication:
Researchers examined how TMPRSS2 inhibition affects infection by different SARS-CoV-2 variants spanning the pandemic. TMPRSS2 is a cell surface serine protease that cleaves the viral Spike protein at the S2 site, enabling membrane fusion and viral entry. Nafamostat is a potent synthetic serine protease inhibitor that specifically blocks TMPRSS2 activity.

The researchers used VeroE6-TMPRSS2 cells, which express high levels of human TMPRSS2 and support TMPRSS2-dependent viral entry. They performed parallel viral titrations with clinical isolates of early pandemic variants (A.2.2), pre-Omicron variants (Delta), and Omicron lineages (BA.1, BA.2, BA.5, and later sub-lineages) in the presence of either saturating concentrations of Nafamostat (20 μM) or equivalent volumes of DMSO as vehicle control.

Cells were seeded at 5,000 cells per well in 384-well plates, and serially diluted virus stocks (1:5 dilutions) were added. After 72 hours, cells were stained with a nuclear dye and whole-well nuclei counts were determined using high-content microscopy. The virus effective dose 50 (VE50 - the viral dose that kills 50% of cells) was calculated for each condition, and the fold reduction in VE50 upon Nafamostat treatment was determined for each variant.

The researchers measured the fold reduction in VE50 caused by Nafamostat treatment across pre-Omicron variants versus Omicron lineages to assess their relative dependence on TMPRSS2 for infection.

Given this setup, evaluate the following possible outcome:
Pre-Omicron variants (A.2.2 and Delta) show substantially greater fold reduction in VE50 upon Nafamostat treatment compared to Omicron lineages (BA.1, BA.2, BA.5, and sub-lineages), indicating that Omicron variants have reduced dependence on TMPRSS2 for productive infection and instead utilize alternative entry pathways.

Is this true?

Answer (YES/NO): YES